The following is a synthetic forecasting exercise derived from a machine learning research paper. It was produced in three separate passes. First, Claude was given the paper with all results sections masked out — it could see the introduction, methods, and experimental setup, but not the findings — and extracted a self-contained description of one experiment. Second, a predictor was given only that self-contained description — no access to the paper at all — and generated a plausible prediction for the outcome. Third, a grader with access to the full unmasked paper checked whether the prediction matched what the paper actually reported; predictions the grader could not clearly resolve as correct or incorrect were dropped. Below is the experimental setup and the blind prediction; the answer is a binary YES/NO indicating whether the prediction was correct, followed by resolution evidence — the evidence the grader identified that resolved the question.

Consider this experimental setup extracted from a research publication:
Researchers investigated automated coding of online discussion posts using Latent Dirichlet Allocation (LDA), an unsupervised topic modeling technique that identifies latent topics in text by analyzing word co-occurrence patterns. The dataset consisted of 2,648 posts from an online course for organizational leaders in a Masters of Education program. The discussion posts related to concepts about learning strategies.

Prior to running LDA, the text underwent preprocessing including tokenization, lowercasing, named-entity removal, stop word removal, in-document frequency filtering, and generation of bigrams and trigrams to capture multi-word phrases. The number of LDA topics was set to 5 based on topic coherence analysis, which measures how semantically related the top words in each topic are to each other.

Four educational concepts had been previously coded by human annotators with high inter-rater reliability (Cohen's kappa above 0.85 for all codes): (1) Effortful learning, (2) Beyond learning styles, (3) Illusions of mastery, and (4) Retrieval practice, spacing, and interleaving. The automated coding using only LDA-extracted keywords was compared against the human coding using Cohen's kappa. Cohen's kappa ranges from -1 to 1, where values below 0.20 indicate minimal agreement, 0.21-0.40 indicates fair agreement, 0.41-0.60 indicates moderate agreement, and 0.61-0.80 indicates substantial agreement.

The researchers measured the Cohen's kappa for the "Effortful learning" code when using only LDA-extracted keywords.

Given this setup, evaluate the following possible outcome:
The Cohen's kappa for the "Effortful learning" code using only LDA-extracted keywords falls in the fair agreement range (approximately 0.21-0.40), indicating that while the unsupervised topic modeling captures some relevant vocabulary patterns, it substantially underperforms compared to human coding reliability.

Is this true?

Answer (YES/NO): YES